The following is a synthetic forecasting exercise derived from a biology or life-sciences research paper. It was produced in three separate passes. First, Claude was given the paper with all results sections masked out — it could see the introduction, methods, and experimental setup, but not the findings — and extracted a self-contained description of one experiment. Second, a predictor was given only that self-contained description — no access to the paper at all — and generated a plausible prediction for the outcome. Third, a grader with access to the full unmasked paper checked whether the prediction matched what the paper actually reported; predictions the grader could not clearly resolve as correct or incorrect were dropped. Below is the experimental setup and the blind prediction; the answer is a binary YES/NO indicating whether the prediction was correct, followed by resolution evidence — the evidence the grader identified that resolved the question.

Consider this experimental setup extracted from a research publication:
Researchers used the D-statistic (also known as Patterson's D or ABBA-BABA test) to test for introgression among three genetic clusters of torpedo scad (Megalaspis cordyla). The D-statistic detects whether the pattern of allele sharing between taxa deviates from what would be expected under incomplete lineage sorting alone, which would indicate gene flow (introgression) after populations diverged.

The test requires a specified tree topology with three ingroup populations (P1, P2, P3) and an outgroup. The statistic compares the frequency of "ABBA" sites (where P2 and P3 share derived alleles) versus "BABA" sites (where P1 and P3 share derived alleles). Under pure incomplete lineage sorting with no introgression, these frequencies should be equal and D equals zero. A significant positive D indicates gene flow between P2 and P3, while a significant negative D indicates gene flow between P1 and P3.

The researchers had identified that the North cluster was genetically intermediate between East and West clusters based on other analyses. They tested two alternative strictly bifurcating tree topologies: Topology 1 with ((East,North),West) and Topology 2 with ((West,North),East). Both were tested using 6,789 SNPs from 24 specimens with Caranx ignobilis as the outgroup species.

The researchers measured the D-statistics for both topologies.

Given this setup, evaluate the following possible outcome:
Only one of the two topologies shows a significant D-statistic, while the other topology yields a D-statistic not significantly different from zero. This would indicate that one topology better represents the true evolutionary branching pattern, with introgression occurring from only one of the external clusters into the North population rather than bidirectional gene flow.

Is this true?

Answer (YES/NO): NO